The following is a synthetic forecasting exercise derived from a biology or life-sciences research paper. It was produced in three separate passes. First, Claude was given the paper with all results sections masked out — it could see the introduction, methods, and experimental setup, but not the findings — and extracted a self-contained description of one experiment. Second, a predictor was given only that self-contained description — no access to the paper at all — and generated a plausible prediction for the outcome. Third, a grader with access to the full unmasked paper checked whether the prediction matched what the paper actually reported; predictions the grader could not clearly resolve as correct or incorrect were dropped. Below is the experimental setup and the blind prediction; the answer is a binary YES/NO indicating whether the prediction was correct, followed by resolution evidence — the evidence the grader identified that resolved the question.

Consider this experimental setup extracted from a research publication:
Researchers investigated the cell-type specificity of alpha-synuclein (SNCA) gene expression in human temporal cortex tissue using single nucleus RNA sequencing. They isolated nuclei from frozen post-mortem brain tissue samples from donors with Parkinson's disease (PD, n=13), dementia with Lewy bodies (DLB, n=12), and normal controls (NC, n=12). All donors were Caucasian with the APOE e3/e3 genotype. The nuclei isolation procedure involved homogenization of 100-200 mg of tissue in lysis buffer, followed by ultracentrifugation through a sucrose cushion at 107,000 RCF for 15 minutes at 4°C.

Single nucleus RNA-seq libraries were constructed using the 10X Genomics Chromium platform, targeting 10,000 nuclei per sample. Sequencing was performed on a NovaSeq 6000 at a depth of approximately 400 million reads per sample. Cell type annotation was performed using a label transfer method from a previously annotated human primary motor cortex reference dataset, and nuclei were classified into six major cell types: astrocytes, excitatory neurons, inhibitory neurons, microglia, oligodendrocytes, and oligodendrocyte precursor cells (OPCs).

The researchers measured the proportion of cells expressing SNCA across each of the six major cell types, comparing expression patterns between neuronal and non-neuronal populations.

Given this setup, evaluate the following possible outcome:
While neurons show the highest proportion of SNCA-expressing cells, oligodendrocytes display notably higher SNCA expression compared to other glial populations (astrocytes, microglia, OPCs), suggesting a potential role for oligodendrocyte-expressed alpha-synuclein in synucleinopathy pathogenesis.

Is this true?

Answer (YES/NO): NO